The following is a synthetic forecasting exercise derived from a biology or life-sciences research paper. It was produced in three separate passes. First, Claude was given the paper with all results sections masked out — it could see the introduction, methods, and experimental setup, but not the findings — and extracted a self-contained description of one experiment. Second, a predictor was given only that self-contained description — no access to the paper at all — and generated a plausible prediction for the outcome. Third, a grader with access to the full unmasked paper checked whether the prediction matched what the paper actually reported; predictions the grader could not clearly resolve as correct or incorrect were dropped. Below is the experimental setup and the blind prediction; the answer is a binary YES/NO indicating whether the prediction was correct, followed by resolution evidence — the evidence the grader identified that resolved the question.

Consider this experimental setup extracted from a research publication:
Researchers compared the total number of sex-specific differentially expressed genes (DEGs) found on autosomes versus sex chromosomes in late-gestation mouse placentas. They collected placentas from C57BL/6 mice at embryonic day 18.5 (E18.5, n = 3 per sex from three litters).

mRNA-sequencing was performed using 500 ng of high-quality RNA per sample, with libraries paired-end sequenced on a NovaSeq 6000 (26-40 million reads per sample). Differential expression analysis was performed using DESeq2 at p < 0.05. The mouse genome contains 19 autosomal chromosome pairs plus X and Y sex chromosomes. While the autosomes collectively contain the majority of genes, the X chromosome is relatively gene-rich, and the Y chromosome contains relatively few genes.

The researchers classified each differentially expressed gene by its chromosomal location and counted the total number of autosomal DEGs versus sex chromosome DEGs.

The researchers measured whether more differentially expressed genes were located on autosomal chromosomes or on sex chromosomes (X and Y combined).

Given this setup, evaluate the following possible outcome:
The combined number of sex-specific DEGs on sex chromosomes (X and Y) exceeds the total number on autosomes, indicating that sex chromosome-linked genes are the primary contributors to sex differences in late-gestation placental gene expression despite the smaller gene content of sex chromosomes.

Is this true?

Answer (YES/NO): NO